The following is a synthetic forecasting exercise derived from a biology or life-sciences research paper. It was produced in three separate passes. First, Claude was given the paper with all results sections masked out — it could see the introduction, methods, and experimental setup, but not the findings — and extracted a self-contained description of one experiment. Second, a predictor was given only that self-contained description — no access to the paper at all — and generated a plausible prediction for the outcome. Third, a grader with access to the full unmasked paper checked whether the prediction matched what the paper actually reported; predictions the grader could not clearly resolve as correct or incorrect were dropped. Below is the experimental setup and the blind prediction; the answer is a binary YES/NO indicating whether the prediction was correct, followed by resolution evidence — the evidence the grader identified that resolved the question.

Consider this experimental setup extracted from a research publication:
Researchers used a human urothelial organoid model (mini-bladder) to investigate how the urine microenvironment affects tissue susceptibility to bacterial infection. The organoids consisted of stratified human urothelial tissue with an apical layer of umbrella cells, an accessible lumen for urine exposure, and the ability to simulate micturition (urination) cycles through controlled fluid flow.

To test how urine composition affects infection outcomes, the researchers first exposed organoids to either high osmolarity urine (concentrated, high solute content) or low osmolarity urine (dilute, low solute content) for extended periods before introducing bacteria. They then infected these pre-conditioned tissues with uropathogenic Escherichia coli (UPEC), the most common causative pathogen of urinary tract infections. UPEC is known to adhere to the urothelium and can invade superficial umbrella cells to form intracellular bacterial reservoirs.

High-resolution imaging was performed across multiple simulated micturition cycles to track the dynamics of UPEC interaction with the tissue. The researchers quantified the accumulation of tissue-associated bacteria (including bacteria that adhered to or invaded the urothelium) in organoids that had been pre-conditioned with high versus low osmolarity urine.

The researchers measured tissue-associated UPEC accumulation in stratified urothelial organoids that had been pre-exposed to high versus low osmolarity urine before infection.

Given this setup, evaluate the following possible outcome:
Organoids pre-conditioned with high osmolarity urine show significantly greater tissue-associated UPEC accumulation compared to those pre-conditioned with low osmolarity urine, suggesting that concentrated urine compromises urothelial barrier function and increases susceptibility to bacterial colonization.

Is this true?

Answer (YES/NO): YES